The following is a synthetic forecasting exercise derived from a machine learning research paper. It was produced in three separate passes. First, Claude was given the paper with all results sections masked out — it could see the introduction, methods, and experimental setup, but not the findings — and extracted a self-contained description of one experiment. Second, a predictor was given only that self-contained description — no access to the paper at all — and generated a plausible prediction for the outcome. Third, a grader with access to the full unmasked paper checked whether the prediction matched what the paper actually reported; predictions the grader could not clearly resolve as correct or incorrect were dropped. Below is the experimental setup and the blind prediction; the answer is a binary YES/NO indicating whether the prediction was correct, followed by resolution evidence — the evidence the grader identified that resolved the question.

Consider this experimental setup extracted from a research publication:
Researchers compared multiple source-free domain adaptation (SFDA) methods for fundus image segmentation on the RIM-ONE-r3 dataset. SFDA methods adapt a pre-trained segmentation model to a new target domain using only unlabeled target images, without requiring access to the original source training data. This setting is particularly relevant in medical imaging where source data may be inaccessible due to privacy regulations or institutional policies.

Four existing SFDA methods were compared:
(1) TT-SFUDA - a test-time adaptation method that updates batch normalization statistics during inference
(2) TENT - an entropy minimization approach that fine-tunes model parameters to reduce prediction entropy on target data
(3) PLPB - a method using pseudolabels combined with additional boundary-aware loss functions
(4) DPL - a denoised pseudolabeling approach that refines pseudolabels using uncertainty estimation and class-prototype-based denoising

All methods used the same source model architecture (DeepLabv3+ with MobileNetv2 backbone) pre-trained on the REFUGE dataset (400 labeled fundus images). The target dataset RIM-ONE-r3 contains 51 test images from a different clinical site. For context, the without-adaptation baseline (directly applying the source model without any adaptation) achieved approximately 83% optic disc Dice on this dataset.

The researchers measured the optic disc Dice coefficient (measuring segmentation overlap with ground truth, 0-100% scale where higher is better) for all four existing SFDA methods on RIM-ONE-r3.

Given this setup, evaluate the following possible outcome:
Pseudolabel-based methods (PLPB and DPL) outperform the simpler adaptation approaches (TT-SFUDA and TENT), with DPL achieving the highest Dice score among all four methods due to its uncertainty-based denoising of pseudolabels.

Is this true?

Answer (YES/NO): NO